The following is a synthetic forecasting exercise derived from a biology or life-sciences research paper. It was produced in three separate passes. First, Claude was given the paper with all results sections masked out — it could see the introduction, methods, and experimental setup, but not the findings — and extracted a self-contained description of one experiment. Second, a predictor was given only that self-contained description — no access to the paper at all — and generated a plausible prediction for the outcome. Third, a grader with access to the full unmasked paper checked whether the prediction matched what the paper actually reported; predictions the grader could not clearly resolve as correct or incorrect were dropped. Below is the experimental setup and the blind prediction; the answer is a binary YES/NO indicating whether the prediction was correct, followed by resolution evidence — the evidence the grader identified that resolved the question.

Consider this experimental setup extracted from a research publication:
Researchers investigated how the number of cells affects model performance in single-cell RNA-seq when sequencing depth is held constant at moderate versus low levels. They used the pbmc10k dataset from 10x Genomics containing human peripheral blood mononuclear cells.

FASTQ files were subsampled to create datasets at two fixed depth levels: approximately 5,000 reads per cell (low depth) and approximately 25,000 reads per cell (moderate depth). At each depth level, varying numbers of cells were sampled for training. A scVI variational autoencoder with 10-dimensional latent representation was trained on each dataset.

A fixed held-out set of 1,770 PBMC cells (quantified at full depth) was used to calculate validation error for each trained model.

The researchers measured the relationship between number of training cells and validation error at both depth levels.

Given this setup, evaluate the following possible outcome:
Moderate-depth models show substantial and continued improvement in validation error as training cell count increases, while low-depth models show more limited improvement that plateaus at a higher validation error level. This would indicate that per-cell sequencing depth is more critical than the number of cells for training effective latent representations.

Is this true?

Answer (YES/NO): NO